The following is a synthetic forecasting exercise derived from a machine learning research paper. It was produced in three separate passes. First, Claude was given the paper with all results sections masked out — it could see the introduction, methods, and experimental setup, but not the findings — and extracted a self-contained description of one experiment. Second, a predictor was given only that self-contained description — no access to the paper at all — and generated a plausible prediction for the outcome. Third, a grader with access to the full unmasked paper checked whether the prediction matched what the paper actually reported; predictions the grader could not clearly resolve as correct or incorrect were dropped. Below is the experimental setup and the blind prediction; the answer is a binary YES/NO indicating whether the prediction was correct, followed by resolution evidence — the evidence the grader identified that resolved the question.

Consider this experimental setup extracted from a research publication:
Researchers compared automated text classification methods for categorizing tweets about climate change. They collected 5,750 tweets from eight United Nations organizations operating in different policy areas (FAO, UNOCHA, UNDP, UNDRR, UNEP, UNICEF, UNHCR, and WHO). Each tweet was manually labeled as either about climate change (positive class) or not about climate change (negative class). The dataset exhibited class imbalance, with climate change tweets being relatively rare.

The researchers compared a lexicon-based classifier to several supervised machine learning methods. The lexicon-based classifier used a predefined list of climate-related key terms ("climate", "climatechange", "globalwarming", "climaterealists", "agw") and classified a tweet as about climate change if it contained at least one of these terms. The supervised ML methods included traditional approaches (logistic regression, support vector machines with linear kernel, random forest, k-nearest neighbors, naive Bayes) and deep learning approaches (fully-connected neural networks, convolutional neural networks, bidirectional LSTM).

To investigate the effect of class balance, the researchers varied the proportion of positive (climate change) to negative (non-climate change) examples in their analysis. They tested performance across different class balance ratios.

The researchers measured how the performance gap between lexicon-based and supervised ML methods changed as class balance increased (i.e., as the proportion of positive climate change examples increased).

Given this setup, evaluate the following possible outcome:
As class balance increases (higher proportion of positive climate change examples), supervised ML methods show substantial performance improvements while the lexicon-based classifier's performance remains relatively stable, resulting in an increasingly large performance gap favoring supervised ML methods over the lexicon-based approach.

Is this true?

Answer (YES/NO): NO